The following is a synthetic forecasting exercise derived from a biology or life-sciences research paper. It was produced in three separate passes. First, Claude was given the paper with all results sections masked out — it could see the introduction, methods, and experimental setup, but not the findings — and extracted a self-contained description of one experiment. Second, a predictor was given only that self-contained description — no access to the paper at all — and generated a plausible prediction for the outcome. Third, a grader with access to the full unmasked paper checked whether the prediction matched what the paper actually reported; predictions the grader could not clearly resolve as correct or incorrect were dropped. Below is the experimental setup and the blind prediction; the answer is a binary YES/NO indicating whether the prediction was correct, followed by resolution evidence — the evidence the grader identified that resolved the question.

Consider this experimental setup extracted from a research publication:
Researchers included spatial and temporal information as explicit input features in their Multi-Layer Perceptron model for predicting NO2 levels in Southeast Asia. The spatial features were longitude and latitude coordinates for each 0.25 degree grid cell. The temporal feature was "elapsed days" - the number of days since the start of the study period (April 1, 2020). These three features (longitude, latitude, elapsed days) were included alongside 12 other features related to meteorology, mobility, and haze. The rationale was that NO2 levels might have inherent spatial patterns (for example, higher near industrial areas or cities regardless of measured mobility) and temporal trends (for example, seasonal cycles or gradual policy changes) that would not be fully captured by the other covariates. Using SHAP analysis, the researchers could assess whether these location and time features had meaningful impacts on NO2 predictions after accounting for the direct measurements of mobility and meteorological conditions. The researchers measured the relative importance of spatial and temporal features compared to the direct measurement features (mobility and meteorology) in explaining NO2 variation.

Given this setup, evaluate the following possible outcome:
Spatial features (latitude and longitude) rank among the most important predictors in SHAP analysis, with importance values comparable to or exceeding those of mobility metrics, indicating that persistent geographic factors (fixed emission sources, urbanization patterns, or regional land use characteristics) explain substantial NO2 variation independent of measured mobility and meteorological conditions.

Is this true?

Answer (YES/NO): YES